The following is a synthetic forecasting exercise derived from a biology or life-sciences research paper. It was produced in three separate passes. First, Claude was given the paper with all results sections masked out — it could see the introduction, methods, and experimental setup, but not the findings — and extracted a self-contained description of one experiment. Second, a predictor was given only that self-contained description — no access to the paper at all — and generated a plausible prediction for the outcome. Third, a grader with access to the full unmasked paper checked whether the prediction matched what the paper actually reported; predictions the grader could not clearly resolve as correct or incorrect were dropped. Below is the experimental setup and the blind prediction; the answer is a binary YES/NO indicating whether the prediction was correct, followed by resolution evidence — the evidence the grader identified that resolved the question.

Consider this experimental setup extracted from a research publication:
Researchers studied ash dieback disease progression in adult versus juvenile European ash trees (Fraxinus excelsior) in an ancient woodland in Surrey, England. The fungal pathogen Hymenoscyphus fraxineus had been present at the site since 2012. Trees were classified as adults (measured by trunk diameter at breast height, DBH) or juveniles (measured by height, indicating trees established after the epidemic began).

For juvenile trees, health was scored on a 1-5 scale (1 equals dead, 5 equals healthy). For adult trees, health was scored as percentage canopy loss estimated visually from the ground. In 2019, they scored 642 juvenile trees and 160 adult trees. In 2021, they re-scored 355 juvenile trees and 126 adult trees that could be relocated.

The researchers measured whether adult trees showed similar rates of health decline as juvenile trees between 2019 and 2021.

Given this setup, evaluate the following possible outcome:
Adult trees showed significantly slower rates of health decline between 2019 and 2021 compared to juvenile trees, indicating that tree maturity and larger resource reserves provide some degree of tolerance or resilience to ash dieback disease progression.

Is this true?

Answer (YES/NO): YES